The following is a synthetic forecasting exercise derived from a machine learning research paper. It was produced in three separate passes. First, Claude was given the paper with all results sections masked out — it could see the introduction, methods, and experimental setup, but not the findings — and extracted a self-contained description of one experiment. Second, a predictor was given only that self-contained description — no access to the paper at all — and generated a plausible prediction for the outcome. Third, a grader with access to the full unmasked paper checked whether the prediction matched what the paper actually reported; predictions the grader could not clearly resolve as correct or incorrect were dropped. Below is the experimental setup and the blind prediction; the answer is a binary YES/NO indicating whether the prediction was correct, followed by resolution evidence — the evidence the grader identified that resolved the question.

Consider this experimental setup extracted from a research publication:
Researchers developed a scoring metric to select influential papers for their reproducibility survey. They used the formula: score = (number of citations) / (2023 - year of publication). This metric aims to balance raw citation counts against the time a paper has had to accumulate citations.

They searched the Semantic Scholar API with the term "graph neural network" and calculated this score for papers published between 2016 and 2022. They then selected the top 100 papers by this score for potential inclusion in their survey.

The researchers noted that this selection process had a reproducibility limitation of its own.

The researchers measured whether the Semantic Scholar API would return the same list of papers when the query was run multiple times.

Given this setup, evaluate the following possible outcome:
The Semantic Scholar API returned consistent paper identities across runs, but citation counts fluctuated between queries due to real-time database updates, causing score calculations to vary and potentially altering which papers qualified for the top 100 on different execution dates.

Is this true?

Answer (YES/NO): NO